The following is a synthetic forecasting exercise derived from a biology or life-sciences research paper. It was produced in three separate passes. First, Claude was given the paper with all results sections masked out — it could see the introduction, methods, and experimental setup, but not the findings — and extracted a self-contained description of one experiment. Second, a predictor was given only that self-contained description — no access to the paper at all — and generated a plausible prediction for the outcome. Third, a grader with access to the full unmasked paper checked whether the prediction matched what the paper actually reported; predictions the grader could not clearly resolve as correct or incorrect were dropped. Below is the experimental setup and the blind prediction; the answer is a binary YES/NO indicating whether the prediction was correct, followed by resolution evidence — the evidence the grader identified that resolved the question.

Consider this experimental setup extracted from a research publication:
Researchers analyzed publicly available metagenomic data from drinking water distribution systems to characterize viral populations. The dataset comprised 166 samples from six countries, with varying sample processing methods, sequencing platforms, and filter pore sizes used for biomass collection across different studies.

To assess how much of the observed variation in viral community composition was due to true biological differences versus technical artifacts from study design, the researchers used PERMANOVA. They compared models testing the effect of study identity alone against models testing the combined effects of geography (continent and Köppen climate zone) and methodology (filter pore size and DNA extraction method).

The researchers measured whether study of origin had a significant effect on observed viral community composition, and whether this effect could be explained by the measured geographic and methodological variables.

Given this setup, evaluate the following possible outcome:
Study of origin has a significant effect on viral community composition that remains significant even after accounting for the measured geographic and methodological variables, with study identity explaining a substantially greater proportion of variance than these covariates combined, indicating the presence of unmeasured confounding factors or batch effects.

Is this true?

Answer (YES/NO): NO